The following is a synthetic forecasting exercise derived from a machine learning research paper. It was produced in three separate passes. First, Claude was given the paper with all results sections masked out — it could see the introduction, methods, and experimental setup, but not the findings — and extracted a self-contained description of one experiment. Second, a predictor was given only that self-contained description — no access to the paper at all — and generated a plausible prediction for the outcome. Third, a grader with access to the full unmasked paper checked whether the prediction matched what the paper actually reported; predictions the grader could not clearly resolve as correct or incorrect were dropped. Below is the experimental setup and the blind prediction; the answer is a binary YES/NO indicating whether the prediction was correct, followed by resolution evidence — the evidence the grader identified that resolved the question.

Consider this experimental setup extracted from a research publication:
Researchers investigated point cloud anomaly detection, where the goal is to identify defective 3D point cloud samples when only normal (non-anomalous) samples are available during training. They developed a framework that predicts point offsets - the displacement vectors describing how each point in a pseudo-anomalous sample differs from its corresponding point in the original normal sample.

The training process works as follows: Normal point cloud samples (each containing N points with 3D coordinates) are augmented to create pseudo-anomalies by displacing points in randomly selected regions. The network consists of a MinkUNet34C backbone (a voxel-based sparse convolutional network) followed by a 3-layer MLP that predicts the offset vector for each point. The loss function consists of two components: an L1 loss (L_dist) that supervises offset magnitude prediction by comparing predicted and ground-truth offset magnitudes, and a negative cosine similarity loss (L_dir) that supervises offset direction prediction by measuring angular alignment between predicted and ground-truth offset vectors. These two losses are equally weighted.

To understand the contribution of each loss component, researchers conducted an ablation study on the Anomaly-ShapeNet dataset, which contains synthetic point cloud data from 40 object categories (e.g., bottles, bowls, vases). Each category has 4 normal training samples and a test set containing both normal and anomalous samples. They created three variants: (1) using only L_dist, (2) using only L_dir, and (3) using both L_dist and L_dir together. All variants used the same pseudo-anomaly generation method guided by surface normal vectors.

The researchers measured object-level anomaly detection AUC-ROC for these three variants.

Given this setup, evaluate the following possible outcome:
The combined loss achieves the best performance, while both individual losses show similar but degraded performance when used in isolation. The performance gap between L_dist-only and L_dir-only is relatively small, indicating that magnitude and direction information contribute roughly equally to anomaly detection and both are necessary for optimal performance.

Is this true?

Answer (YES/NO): NO